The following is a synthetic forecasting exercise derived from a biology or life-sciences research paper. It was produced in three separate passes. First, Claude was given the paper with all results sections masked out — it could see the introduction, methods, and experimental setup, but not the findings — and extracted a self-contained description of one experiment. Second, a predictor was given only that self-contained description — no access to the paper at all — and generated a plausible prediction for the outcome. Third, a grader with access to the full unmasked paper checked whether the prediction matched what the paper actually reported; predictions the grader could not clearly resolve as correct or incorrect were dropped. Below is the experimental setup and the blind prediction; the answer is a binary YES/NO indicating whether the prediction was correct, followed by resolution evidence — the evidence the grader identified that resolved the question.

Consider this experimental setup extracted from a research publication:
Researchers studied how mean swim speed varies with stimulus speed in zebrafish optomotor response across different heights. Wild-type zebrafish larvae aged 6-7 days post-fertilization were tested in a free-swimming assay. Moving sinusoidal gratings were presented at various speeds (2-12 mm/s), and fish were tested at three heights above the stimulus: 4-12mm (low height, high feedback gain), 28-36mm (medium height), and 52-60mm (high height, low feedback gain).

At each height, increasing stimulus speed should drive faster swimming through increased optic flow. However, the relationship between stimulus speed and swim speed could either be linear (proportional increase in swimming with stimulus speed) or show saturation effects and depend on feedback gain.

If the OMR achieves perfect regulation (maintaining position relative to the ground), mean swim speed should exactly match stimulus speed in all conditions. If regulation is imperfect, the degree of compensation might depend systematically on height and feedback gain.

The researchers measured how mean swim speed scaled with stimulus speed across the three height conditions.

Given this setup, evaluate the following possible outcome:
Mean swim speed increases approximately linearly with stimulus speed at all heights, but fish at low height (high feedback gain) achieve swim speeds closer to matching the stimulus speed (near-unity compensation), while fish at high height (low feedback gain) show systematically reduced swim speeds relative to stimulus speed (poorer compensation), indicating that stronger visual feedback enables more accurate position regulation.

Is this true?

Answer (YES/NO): NO